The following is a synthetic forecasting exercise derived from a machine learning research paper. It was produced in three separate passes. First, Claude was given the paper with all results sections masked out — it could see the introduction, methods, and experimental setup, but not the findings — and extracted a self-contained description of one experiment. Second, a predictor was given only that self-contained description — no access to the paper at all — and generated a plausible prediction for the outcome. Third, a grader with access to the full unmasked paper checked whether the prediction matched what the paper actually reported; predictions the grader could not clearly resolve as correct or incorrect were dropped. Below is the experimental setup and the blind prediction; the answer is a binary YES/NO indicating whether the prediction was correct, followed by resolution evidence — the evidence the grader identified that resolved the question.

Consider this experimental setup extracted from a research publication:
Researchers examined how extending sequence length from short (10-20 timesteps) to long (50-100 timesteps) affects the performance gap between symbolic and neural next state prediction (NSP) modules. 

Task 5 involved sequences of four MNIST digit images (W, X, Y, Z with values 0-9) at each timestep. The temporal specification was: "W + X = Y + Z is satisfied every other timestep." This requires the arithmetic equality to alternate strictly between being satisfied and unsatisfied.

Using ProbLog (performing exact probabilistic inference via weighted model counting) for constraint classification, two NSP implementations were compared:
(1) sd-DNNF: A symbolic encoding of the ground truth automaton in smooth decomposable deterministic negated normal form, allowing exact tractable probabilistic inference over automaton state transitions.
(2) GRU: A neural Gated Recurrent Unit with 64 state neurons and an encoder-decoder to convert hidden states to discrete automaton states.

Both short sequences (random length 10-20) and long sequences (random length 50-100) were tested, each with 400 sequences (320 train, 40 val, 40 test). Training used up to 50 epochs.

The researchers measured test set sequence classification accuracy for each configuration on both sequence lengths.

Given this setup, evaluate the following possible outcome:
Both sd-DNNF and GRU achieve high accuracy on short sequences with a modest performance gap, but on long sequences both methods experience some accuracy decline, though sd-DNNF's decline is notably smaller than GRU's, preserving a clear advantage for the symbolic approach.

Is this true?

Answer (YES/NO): NO